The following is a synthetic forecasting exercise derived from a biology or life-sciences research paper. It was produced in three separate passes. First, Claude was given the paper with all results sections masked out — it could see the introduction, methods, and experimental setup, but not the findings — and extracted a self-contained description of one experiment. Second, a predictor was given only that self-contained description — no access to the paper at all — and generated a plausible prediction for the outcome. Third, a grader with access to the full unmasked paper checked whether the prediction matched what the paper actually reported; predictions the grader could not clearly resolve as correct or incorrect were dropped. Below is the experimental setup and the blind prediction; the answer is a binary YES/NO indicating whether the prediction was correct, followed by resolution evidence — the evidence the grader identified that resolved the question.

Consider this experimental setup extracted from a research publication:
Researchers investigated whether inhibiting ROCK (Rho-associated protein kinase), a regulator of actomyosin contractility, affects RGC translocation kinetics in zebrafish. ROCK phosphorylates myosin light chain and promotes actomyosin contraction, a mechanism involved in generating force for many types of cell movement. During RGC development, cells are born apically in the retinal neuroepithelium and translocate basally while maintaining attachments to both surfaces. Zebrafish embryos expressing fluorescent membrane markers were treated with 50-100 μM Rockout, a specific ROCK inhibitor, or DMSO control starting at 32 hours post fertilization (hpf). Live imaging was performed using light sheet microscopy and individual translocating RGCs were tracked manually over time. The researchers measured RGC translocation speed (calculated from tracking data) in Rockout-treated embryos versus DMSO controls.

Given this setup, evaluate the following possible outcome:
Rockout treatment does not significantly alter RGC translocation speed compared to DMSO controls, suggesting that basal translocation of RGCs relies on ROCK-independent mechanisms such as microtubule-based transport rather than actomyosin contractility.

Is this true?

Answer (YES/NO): NO